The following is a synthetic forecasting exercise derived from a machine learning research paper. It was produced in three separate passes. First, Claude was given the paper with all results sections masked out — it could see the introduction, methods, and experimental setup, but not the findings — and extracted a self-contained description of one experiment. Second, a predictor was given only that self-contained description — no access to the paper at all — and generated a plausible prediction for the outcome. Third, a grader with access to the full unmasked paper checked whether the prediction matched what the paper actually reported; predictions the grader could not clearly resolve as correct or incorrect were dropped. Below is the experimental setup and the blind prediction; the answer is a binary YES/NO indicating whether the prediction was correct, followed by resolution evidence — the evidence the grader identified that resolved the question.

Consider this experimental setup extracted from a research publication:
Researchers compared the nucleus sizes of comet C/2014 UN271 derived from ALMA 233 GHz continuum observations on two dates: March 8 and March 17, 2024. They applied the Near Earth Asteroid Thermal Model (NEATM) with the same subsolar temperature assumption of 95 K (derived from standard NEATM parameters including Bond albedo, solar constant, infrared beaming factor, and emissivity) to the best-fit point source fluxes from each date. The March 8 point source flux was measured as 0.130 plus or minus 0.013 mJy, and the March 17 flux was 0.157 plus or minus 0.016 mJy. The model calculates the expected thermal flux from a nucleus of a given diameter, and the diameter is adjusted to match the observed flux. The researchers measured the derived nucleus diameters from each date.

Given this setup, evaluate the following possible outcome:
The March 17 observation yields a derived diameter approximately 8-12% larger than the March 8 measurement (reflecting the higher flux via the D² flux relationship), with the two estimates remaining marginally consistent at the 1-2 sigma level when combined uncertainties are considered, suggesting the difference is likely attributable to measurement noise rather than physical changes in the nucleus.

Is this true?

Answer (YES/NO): NO